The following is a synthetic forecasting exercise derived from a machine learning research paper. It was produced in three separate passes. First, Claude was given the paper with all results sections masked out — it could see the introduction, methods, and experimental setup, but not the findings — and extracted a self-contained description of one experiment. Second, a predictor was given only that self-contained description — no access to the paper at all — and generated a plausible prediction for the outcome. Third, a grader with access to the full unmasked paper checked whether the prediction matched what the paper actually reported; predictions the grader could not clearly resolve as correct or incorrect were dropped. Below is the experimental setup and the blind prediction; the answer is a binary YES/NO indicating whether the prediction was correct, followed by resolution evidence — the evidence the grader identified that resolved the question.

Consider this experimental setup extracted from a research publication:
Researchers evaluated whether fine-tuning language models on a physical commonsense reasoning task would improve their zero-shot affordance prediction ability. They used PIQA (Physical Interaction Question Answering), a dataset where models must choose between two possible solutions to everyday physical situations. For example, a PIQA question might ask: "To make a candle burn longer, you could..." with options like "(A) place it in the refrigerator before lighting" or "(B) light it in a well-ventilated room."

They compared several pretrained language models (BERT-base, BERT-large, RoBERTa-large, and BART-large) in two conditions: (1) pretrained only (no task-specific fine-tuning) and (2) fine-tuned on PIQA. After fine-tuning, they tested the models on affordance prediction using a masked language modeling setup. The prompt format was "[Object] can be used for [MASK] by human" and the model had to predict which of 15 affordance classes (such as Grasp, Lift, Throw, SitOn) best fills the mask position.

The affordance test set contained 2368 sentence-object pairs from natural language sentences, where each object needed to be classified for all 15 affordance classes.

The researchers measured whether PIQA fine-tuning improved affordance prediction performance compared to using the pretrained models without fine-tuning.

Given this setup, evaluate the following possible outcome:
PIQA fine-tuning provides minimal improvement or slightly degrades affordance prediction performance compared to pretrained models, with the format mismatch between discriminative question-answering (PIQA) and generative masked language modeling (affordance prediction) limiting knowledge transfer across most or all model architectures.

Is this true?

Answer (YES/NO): NO